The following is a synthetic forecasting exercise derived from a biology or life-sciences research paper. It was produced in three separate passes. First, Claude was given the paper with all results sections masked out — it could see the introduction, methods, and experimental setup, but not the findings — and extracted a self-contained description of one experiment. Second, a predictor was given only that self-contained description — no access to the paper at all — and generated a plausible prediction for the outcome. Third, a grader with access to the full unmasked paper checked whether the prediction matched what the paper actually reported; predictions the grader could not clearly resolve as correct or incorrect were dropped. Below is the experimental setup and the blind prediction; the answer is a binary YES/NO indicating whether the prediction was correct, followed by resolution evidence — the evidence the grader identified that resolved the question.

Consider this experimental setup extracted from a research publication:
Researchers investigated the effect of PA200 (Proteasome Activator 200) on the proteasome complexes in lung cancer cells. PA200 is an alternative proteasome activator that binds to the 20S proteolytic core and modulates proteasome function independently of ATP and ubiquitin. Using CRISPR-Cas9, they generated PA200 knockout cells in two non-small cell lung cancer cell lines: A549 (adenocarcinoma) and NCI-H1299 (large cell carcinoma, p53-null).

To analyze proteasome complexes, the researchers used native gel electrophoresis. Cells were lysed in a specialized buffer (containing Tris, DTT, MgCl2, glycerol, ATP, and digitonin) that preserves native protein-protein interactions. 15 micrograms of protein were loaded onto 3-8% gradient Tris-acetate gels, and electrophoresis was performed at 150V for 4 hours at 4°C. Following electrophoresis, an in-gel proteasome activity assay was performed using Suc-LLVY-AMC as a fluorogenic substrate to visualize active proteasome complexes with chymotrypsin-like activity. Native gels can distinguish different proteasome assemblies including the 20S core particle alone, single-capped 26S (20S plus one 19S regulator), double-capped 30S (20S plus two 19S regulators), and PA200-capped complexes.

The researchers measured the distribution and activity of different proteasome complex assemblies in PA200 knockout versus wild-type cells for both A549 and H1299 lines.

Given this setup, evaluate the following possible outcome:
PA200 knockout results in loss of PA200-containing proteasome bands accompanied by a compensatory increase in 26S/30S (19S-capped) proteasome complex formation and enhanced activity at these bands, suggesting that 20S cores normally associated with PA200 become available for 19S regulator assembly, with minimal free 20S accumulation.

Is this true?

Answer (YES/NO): NO